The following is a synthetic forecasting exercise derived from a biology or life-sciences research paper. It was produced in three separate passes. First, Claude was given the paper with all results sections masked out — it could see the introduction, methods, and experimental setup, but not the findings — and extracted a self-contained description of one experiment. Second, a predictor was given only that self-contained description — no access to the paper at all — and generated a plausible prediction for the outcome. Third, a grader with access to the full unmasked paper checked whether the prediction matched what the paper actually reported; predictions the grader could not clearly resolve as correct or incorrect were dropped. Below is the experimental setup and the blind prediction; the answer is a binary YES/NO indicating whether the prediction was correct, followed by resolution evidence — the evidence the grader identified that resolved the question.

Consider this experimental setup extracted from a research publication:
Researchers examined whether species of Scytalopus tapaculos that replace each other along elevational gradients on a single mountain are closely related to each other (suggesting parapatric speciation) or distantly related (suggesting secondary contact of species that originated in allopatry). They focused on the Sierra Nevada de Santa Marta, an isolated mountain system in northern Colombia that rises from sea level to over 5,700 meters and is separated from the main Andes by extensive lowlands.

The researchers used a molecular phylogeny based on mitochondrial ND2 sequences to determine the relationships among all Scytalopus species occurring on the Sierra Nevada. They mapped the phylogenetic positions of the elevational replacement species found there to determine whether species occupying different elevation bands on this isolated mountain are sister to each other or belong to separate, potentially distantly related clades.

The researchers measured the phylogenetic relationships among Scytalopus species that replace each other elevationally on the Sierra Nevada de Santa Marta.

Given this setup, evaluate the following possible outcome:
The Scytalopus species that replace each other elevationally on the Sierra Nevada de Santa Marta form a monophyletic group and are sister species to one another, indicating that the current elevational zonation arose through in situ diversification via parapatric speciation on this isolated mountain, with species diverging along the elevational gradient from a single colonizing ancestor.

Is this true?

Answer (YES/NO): NO